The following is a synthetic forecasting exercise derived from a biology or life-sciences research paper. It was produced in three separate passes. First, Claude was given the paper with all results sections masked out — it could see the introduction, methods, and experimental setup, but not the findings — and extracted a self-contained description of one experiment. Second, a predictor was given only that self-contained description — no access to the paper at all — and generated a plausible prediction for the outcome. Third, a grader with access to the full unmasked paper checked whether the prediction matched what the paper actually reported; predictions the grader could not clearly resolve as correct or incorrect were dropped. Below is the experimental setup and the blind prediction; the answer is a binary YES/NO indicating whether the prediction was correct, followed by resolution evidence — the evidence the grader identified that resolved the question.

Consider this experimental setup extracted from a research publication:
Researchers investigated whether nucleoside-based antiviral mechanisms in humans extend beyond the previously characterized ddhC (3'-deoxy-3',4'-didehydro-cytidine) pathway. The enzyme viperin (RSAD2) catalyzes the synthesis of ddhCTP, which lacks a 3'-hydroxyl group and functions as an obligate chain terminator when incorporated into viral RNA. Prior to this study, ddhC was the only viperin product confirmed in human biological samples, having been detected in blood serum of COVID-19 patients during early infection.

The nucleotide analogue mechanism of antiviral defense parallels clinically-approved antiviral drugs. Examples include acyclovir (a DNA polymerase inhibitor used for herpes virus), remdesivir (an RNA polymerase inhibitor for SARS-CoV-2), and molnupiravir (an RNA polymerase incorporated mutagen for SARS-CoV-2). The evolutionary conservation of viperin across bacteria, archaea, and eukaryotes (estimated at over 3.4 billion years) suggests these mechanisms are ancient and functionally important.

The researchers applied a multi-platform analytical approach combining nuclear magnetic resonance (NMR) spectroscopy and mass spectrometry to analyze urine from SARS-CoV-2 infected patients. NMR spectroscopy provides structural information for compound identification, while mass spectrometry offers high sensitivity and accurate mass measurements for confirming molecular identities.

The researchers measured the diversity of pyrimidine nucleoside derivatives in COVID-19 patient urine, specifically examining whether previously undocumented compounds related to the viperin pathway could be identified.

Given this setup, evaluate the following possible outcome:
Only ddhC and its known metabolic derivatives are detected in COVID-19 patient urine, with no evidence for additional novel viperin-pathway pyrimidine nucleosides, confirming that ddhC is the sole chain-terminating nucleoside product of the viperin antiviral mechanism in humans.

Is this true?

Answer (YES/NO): NO